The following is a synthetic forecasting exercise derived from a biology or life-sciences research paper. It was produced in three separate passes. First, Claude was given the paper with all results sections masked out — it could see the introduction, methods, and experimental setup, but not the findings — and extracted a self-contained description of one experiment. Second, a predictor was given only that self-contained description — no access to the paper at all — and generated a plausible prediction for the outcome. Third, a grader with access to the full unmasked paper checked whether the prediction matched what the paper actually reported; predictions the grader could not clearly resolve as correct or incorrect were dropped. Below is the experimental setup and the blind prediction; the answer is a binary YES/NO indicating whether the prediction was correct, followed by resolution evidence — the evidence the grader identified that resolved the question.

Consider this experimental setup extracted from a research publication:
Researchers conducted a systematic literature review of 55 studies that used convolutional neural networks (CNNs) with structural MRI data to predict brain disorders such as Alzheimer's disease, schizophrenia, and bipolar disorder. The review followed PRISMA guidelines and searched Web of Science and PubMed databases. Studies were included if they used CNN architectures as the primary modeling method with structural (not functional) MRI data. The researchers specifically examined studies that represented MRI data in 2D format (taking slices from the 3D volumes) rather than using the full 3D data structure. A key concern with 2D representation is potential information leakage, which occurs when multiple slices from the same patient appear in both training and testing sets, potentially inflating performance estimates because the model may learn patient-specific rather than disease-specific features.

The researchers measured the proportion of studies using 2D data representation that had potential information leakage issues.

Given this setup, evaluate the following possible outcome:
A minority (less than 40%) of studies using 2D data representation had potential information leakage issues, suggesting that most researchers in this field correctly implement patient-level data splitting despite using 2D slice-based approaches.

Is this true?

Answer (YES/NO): NO